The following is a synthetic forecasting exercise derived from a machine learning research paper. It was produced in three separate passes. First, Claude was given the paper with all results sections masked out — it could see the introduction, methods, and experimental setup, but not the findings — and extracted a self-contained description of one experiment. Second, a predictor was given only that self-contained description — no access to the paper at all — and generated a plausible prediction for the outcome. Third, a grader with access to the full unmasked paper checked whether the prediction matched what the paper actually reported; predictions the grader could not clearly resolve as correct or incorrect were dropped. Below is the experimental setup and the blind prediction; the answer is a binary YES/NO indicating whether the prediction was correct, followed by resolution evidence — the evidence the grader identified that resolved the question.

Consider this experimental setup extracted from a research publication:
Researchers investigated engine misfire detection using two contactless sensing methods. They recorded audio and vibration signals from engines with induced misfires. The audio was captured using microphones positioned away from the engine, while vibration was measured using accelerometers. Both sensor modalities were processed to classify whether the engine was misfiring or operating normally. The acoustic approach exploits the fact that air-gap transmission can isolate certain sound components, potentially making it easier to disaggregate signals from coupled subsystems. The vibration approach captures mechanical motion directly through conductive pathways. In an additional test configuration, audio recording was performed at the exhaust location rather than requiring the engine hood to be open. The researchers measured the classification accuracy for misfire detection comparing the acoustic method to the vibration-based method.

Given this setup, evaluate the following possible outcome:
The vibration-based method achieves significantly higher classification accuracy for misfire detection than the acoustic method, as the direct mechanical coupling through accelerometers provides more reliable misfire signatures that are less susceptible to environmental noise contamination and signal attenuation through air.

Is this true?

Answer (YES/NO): NO